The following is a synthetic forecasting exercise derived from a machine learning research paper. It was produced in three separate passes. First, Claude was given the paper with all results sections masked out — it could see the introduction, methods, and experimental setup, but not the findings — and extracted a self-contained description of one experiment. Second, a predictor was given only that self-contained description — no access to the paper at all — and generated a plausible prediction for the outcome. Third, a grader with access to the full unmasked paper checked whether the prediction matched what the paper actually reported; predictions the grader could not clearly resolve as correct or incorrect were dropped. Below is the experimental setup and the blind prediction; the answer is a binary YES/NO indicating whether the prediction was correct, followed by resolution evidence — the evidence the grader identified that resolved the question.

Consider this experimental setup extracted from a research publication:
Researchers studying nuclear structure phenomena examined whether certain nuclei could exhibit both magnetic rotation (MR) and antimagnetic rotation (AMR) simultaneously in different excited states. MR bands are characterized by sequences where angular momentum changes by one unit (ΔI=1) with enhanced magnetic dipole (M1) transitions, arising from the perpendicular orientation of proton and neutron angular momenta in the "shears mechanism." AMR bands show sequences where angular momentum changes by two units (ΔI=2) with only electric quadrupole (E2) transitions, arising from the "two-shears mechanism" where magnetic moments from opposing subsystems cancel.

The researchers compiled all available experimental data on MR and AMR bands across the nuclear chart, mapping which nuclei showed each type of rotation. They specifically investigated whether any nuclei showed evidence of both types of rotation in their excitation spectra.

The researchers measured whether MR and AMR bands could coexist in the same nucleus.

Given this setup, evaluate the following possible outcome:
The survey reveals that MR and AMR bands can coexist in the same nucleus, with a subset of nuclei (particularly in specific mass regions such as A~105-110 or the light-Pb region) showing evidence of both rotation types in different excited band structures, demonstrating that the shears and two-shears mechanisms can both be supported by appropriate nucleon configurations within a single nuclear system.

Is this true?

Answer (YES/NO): NO